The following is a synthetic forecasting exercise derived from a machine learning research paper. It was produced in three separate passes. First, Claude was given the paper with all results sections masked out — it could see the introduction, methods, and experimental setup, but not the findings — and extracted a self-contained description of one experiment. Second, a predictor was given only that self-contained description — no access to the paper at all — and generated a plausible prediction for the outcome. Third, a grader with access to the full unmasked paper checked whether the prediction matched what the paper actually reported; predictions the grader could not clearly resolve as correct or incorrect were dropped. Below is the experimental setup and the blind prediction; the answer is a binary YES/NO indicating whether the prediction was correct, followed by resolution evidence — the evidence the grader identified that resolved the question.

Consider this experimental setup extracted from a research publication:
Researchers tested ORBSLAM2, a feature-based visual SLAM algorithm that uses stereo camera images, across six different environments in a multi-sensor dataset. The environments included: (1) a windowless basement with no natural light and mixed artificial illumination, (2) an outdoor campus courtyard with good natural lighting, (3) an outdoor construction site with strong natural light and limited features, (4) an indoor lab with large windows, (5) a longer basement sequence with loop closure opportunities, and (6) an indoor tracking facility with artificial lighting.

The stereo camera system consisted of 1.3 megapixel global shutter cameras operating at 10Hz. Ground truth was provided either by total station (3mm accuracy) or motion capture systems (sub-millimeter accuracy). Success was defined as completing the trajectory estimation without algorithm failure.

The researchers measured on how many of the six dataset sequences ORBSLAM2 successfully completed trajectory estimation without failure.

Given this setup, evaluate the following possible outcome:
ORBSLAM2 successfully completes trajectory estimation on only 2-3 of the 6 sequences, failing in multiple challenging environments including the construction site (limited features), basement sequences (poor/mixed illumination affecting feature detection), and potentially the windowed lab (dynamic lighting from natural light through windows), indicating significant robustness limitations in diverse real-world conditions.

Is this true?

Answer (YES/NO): NO